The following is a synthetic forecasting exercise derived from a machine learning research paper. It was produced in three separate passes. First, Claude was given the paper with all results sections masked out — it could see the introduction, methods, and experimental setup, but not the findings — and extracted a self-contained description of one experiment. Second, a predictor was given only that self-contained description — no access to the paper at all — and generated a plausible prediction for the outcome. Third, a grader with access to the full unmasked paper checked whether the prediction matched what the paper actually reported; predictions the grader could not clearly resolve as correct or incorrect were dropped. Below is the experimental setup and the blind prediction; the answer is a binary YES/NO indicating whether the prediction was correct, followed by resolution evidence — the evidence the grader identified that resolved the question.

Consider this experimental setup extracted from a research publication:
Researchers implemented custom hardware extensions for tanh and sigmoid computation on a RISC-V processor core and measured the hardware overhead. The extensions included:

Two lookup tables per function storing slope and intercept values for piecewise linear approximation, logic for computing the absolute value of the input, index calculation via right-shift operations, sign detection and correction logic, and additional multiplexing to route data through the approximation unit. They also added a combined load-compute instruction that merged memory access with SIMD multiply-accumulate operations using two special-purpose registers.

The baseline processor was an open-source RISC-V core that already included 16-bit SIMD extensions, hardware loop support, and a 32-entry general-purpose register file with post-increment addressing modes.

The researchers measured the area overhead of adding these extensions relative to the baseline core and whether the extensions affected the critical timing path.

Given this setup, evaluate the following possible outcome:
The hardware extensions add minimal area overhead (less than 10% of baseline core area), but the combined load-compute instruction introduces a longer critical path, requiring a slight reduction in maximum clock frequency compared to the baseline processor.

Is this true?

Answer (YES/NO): NO